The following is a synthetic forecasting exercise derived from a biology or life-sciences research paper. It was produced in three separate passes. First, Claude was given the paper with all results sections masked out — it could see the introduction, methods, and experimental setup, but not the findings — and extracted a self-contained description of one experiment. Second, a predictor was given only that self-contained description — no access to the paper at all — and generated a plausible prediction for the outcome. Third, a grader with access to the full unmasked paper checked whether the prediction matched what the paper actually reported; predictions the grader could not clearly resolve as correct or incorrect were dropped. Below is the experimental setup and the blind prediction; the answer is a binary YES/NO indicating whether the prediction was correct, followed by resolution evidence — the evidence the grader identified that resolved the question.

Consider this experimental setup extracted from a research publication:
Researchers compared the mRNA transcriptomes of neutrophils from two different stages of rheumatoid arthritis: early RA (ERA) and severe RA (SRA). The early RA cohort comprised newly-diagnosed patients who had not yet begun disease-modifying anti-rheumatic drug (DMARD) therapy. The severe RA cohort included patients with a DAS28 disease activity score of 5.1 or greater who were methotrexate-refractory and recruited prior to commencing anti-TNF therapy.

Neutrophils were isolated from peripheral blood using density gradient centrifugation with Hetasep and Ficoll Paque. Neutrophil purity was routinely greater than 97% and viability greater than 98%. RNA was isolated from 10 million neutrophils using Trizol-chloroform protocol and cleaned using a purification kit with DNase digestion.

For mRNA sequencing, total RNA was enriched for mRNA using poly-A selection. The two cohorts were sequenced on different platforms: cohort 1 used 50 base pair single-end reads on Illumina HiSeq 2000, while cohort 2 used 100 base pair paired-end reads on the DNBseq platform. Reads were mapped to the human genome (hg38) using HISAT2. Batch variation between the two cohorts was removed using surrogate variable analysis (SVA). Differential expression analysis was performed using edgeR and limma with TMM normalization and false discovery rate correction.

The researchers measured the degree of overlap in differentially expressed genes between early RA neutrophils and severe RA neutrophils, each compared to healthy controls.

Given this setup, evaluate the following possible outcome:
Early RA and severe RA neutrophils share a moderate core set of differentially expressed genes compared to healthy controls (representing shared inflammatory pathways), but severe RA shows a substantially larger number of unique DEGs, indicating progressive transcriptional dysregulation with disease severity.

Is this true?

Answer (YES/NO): NO